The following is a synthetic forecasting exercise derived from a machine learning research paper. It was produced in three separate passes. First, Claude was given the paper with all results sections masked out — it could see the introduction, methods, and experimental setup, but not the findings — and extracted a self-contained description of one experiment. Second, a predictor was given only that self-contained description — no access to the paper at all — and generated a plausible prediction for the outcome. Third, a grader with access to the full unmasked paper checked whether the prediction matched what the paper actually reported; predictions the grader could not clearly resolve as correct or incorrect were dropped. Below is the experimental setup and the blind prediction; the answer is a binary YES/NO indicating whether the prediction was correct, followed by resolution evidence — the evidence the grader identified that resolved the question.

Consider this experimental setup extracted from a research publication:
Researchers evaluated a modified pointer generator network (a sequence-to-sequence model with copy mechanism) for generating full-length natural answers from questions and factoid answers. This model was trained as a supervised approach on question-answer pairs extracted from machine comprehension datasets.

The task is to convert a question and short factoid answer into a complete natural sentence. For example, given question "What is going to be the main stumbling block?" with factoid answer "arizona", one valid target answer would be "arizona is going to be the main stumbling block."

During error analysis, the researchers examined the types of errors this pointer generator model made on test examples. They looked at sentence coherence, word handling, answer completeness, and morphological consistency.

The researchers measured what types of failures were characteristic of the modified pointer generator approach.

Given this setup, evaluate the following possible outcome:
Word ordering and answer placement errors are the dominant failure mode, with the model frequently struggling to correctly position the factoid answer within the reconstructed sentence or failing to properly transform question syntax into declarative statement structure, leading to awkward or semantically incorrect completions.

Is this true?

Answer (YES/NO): NO